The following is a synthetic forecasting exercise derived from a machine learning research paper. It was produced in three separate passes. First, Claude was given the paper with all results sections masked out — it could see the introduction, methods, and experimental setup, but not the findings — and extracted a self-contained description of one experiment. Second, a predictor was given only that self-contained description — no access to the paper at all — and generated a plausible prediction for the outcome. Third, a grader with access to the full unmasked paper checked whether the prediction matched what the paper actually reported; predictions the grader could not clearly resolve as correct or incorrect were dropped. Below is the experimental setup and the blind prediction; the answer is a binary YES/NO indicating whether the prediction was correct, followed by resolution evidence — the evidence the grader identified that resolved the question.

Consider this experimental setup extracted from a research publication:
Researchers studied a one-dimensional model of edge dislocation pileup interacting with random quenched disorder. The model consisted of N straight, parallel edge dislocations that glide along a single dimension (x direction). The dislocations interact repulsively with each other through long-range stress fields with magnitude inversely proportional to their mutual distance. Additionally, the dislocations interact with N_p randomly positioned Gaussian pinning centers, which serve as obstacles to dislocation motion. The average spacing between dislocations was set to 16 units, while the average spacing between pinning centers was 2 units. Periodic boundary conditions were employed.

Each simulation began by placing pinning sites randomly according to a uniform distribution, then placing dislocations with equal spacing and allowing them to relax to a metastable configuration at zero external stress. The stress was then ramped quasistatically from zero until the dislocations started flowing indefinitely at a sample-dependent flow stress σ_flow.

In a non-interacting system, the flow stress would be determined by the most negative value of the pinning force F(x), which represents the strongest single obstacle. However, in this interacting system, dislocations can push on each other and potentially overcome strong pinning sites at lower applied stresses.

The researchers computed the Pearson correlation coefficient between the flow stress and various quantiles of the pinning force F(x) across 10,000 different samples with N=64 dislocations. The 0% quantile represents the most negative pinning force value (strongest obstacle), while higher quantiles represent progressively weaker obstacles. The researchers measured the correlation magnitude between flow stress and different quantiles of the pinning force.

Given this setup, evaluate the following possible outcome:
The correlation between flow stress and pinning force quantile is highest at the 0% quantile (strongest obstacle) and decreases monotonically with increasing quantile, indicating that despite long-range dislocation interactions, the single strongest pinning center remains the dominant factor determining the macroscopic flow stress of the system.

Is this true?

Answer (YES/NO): NO